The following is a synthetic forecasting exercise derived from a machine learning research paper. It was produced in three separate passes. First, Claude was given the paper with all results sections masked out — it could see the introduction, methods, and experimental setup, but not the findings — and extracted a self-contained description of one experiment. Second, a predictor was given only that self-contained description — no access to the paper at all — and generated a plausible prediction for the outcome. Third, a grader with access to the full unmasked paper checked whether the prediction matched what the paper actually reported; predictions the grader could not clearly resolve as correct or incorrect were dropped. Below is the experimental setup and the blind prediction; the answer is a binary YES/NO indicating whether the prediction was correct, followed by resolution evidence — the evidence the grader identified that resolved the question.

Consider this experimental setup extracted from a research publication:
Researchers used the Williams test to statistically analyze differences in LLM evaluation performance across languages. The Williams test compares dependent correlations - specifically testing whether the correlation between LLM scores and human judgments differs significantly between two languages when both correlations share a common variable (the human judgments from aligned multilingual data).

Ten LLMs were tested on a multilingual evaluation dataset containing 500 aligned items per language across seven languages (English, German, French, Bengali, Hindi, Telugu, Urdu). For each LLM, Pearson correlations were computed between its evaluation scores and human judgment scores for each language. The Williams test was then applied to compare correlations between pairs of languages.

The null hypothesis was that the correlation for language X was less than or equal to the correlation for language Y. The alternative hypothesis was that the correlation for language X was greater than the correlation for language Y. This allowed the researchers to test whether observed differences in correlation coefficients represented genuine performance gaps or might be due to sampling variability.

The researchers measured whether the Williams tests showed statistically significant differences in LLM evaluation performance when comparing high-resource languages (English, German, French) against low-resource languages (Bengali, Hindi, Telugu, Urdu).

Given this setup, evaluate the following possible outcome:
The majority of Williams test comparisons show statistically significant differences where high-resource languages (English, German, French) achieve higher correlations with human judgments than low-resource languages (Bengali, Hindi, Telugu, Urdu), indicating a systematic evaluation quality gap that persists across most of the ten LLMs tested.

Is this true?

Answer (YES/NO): YES